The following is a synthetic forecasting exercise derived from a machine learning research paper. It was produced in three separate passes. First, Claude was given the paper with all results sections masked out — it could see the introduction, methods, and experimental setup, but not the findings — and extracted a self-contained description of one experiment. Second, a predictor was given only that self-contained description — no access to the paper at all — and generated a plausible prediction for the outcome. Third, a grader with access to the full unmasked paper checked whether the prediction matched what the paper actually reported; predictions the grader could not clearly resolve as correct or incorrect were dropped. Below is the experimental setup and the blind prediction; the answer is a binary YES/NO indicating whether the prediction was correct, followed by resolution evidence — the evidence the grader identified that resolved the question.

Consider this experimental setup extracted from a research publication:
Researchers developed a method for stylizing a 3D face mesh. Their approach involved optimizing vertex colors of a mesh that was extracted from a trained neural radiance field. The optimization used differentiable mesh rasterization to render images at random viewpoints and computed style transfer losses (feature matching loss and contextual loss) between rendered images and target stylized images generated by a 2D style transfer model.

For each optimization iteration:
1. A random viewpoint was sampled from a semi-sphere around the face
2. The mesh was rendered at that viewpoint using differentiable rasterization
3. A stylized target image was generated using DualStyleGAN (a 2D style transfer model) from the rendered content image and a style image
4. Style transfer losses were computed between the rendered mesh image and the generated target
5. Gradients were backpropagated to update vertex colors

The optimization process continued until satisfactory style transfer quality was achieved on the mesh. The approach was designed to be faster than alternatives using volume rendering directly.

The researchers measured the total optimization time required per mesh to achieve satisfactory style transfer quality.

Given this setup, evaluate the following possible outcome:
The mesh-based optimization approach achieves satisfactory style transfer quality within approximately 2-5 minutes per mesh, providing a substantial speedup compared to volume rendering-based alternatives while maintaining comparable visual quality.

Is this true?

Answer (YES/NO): YES